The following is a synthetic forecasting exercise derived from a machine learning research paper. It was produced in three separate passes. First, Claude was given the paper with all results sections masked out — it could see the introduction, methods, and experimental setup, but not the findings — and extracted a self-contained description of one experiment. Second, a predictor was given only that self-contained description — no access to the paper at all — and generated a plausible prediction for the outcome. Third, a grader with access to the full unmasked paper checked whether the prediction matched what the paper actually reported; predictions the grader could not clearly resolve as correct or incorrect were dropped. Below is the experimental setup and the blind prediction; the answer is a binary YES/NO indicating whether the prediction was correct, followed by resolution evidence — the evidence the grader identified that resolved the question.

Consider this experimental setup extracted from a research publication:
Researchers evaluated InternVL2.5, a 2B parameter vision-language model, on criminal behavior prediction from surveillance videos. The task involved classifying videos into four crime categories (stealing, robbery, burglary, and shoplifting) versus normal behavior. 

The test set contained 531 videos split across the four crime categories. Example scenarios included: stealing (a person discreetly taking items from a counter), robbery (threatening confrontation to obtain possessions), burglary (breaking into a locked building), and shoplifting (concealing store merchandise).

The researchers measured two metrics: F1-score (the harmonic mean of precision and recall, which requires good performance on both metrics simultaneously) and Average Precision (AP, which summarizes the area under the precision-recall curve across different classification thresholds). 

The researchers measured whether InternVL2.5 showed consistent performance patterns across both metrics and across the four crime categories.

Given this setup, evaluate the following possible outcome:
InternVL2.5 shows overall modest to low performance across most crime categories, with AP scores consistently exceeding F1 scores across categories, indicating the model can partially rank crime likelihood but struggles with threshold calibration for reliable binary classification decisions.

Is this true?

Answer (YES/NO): YES